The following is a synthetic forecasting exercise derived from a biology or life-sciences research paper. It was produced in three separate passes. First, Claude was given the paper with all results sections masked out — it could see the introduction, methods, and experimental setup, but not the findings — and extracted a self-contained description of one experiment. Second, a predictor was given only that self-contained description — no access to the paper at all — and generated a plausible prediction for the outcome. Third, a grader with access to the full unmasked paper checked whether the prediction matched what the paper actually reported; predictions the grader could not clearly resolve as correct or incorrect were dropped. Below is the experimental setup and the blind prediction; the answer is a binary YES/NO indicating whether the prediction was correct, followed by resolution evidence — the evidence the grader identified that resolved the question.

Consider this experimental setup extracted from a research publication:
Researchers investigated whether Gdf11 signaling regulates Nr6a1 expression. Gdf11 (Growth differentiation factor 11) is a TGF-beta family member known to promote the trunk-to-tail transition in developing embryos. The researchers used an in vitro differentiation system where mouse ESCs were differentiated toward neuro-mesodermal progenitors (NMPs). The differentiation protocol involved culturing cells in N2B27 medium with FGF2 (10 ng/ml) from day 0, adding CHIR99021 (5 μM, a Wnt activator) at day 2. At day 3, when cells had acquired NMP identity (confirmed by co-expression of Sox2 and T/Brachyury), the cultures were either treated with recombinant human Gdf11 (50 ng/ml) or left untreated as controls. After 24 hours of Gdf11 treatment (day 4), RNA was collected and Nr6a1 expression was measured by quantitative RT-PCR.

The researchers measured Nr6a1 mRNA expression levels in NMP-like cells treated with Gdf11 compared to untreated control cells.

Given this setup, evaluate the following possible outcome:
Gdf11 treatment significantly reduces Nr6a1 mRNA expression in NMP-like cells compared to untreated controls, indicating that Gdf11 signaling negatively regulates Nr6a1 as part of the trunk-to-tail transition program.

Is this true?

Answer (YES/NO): YES